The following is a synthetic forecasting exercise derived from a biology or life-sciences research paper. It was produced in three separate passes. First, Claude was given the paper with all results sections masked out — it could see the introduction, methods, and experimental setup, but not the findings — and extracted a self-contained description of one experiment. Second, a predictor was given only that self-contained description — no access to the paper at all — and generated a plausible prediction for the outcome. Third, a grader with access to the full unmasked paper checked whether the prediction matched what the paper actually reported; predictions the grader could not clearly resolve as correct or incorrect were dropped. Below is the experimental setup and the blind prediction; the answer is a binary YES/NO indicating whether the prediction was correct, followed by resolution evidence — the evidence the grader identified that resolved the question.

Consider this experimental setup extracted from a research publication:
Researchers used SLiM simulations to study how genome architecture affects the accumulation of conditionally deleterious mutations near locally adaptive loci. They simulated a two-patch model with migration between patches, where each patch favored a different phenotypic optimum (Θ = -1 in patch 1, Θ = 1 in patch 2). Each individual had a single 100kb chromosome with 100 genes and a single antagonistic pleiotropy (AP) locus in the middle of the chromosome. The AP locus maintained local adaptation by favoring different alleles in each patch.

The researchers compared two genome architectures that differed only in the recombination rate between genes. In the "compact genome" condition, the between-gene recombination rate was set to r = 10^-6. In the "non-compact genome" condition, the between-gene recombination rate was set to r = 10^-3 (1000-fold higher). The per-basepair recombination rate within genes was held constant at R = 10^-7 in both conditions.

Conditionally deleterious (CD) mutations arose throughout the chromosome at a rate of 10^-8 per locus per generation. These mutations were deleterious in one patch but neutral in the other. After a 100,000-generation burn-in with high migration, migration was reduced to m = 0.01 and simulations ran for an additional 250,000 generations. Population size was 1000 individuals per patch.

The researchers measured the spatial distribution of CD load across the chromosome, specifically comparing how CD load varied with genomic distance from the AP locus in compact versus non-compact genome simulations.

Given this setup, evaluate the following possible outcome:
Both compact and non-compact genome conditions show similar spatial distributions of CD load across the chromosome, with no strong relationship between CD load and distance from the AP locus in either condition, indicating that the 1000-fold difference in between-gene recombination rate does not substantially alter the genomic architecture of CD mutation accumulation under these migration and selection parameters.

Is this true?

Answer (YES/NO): NO